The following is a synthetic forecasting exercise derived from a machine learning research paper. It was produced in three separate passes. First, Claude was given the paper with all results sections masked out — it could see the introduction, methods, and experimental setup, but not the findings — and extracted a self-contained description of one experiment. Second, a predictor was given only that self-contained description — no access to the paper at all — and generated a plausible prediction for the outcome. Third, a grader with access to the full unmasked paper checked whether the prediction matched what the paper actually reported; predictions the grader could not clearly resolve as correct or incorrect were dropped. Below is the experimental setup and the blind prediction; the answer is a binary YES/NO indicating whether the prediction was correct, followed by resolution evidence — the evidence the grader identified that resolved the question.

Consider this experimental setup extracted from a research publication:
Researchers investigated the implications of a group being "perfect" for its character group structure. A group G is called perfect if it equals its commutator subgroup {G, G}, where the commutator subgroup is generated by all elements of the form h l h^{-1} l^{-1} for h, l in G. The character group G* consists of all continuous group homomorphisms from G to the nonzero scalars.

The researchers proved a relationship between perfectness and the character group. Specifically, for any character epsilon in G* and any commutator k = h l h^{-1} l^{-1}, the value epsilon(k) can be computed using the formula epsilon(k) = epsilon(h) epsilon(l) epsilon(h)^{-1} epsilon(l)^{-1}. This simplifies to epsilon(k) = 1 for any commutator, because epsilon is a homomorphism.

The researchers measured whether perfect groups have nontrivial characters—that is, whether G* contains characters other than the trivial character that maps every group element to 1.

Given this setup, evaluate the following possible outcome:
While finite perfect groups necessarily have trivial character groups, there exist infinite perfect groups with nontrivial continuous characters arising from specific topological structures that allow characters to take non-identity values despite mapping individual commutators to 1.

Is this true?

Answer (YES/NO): NO